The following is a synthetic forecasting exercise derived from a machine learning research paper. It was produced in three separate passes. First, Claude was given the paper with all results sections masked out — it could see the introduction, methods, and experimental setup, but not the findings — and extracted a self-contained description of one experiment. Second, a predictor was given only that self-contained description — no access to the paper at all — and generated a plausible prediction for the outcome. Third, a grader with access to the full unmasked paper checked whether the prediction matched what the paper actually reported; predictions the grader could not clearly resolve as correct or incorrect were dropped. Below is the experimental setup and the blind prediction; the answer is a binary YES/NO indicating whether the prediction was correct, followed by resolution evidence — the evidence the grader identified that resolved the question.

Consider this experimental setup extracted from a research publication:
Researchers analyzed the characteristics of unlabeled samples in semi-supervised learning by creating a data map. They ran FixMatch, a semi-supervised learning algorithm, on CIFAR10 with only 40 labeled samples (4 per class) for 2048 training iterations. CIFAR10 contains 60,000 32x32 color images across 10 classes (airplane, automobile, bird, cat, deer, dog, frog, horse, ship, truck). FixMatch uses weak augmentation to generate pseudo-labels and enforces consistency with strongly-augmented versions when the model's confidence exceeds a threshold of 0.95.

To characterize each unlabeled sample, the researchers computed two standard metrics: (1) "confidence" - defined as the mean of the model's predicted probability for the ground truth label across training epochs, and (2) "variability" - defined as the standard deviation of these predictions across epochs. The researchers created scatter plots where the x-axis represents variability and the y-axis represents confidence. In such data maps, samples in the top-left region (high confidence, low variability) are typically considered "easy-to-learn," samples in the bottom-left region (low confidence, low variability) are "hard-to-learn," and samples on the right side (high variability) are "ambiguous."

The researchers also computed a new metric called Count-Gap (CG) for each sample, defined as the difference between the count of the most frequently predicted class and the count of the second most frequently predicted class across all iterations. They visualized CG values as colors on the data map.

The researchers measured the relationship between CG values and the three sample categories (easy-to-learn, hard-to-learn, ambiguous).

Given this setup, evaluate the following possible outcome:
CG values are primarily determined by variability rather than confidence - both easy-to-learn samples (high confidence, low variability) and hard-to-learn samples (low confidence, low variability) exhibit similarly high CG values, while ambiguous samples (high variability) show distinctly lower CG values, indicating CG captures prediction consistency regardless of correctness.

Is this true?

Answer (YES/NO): NO